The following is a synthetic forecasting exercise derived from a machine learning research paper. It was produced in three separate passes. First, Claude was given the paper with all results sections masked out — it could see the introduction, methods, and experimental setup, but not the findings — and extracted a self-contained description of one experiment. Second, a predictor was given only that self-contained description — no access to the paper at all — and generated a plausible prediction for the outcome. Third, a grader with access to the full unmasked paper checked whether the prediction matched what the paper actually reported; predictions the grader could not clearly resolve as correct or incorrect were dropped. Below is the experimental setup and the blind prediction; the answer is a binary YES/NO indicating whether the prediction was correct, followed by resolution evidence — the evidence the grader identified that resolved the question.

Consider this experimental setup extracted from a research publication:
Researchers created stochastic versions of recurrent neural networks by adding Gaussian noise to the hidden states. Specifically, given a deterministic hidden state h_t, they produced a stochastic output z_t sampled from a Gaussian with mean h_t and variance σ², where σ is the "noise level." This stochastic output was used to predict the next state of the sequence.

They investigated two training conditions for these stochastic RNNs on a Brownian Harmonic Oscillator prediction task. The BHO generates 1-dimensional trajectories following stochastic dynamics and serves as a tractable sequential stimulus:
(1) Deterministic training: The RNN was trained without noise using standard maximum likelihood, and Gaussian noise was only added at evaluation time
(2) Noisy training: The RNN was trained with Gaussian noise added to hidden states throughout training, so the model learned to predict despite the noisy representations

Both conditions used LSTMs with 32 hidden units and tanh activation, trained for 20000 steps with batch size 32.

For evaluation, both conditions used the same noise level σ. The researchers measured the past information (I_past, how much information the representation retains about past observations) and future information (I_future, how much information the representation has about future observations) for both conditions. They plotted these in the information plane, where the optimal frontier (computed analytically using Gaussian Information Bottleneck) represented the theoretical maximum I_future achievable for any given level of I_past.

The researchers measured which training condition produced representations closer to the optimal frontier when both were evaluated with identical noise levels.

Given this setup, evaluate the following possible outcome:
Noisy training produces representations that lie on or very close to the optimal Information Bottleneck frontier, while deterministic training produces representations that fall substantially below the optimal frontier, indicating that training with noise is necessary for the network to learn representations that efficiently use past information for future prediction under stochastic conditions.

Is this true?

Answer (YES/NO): YES